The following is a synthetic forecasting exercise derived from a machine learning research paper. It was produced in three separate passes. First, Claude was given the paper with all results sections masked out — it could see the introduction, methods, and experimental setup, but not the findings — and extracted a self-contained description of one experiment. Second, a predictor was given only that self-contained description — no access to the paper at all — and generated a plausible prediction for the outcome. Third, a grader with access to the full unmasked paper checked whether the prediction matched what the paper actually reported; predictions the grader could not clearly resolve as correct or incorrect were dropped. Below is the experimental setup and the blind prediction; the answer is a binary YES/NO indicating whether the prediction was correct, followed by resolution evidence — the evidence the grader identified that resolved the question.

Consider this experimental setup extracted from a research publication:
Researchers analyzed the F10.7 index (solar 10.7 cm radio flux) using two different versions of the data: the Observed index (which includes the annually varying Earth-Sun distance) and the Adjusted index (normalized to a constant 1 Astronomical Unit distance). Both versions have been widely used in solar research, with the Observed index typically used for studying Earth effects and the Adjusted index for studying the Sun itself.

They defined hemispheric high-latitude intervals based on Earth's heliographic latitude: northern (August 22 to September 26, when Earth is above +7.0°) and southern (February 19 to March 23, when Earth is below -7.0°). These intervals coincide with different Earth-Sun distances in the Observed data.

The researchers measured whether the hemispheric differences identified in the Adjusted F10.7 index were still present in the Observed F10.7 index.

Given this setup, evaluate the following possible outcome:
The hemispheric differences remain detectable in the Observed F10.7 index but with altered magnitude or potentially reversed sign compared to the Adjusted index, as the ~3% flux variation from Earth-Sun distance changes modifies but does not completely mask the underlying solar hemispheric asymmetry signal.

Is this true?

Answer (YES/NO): NO